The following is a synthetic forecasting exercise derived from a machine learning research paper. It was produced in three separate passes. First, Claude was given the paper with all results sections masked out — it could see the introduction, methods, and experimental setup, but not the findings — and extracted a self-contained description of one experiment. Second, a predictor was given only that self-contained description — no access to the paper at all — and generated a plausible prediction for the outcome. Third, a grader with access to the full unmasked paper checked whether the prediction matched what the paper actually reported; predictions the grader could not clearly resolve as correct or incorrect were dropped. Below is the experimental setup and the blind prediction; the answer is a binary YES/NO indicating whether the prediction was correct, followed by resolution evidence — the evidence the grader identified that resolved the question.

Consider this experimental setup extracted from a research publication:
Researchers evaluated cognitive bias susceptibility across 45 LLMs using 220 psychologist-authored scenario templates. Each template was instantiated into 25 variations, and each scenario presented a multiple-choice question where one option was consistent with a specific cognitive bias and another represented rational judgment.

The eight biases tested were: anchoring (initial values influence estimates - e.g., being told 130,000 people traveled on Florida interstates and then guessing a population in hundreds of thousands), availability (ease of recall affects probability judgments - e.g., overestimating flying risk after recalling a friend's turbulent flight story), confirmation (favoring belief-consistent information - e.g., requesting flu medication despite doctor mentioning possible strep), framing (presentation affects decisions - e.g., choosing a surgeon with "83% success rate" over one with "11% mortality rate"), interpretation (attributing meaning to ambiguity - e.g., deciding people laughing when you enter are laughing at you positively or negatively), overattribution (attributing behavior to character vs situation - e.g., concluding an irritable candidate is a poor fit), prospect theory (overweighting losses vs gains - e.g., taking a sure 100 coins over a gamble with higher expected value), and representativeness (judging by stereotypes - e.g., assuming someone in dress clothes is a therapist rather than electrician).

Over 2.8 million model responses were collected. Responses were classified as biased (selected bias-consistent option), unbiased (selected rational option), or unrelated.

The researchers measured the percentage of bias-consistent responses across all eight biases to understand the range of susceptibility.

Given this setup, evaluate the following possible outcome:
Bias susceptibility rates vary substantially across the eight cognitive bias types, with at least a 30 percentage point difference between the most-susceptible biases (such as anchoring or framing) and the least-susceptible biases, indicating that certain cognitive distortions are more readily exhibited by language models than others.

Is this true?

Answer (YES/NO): YES